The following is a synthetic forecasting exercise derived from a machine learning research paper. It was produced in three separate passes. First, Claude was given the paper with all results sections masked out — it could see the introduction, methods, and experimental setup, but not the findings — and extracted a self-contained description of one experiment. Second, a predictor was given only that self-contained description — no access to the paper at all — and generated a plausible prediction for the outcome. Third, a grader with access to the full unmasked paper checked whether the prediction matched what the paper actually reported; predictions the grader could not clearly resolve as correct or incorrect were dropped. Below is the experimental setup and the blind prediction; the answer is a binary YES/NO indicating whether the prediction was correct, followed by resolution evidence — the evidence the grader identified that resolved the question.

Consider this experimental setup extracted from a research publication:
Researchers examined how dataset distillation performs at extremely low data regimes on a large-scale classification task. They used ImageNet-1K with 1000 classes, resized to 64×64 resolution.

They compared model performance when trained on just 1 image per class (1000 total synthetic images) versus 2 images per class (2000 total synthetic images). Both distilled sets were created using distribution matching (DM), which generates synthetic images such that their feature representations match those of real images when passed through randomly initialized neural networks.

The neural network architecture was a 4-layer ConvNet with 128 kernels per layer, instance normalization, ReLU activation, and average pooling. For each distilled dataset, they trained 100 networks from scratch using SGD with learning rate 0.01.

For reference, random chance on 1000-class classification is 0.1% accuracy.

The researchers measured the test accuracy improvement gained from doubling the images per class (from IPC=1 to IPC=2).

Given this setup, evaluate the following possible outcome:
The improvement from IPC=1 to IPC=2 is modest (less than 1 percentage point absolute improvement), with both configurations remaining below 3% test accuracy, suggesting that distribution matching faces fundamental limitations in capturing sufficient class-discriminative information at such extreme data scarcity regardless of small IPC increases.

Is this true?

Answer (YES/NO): YES